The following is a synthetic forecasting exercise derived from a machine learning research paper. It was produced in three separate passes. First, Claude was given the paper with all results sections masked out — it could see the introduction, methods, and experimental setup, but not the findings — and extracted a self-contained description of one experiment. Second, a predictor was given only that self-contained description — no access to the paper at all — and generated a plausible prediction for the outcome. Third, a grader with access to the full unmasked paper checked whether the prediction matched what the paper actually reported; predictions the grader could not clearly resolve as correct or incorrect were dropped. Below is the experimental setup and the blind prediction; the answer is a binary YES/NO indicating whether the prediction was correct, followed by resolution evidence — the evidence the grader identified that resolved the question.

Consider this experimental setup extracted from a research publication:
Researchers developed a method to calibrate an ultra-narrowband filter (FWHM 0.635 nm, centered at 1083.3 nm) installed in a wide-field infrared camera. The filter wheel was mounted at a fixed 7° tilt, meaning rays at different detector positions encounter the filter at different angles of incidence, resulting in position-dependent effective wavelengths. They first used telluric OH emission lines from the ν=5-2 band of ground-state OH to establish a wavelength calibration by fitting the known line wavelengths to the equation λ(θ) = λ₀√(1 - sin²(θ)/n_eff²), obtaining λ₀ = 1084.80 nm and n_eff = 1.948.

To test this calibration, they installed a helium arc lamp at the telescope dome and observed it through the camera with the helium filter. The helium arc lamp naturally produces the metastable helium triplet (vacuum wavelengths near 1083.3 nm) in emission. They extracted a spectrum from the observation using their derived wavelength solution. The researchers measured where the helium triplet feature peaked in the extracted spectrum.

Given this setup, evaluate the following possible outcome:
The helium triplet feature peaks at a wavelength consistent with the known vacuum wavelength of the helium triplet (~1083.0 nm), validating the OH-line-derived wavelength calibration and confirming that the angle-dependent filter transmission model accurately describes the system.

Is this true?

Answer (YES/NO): YES